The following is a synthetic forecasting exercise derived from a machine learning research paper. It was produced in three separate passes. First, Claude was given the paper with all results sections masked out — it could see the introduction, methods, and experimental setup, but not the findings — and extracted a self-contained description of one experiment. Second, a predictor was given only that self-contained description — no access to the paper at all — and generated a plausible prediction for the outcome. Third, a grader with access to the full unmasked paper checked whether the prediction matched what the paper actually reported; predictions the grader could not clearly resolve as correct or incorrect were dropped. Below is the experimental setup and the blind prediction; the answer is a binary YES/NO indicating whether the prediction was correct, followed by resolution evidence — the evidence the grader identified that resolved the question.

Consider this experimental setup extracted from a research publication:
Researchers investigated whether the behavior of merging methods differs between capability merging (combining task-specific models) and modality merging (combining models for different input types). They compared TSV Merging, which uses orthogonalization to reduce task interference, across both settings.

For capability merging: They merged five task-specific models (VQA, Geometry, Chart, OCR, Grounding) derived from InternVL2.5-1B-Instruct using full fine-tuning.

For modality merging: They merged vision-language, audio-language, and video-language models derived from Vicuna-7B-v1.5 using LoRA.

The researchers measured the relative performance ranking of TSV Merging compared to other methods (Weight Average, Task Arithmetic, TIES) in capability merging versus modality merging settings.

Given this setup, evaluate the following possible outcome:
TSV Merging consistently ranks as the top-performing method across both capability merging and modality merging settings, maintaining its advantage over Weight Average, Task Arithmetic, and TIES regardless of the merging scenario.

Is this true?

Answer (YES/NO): NO